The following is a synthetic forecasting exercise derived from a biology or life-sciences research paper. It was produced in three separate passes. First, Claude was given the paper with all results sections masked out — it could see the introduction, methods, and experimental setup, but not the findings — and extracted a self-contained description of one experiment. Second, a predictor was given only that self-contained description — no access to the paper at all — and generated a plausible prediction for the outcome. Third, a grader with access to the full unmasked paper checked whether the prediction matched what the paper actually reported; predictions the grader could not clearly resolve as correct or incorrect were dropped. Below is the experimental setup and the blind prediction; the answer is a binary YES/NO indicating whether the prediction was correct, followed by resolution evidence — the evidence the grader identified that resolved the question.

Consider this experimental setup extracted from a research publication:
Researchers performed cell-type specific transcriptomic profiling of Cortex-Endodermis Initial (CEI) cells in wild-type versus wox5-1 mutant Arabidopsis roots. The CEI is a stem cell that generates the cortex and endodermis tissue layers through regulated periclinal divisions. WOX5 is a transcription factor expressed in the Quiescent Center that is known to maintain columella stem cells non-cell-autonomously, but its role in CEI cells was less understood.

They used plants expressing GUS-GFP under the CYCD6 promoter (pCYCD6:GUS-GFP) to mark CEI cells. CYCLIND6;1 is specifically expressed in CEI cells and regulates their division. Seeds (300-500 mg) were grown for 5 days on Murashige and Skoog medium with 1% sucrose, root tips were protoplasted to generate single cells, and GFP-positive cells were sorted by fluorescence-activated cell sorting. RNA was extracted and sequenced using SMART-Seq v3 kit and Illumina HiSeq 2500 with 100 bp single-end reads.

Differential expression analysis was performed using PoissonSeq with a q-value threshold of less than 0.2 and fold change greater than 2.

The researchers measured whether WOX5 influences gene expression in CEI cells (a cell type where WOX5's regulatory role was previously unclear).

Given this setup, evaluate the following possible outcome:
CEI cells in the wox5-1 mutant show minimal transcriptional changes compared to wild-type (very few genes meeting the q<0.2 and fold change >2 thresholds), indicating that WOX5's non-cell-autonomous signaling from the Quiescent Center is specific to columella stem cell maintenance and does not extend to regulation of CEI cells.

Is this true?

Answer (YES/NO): NO